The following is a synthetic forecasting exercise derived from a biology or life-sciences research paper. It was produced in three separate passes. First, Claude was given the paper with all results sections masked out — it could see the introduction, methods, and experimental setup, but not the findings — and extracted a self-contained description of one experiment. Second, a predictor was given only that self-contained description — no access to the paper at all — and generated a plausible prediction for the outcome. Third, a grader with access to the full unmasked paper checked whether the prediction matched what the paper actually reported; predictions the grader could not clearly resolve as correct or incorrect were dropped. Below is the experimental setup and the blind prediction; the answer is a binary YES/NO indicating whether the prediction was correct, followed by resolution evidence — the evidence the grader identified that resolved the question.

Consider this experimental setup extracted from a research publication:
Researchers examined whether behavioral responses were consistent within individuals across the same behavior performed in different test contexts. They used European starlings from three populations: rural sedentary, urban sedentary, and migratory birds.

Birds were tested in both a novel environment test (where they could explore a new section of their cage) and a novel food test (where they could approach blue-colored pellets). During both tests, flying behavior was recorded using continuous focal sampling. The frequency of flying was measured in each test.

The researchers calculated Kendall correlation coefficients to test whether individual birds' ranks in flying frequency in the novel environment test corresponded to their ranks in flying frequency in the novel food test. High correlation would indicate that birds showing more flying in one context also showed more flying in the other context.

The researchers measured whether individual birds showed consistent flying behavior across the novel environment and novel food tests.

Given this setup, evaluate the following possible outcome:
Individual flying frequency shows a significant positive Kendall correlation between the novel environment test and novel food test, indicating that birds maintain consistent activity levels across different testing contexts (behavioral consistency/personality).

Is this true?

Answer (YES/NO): NO